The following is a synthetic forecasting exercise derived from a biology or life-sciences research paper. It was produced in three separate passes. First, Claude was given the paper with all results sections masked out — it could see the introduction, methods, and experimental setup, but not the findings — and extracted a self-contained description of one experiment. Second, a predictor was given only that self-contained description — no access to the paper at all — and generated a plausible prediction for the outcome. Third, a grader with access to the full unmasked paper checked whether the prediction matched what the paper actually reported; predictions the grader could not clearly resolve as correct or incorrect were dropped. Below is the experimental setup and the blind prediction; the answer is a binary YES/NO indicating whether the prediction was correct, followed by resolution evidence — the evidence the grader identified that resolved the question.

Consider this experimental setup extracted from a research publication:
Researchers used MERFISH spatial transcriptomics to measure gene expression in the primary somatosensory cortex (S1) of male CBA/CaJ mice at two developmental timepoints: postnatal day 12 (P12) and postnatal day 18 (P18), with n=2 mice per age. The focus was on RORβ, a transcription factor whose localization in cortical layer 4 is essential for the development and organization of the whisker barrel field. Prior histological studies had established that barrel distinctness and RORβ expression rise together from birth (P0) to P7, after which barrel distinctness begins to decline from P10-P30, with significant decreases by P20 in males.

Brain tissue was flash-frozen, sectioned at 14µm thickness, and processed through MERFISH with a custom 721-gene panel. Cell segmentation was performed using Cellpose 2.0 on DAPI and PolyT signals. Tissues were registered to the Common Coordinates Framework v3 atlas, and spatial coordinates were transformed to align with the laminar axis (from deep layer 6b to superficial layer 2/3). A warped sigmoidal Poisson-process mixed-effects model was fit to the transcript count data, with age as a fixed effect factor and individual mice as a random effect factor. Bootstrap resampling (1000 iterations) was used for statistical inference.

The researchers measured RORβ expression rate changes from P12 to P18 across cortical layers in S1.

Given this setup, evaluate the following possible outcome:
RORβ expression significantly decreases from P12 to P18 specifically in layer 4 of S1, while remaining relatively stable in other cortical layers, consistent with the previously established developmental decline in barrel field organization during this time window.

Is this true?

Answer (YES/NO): NO